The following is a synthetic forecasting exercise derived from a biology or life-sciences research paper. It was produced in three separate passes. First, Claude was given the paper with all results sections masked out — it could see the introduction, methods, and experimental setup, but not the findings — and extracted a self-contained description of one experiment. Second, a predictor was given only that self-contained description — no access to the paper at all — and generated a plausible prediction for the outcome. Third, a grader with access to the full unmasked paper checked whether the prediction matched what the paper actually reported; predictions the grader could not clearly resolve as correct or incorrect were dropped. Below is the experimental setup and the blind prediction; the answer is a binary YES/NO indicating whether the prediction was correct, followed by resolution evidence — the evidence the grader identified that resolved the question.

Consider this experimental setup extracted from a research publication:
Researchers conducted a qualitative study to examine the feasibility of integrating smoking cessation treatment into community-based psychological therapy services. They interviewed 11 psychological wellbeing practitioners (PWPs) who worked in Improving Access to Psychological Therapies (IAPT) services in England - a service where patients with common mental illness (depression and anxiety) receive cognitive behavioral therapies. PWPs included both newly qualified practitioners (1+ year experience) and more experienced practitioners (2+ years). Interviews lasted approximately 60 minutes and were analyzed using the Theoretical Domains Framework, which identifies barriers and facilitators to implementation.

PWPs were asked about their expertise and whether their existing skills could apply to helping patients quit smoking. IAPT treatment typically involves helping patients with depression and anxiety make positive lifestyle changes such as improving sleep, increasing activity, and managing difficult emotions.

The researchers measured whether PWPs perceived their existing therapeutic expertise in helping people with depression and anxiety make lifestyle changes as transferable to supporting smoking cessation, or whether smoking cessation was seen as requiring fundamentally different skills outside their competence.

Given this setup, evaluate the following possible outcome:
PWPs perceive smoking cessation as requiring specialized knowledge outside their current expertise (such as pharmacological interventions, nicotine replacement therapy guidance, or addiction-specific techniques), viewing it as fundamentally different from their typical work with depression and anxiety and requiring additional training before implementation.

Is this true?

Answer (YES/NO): NO